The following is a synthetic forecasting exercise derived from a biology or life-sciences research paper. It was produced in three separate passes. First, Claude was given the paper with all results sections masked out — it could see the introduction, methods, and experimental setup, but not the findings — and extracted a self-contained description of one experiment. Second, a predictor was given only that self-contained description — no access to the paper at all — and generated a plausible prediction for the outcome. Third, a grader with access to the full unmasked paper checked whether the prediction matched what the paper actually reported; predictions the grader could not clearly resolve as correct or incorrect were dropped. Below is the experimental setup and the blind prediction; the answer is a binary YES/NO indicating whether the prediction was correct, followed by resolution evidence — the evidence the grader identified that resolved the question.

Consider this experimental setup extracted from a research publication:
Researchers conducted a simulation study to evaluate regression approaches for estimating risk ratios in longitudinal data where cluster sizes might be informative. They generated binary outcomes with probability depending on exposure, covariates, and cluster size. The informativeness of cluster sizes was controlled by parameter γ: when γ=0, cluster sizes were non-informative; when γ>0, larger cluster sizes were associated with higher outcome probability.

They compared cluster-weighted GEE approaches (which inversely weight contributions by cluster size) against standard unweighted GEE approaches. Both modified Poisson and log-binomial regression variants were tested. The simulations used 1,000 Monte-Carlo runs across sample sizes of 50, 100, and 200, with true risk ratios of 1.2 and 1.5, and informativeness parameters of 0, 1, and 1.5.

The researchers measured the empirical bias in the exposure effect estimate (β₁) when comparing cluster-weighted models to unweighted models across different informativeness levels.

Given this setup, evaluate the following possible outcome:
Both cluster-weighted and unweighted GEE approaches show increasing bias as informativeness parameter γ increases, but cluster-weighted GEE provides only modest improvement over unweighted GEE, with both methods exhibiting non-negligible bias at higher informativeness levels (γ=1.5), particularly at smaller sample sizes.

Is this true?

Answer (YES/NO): NO